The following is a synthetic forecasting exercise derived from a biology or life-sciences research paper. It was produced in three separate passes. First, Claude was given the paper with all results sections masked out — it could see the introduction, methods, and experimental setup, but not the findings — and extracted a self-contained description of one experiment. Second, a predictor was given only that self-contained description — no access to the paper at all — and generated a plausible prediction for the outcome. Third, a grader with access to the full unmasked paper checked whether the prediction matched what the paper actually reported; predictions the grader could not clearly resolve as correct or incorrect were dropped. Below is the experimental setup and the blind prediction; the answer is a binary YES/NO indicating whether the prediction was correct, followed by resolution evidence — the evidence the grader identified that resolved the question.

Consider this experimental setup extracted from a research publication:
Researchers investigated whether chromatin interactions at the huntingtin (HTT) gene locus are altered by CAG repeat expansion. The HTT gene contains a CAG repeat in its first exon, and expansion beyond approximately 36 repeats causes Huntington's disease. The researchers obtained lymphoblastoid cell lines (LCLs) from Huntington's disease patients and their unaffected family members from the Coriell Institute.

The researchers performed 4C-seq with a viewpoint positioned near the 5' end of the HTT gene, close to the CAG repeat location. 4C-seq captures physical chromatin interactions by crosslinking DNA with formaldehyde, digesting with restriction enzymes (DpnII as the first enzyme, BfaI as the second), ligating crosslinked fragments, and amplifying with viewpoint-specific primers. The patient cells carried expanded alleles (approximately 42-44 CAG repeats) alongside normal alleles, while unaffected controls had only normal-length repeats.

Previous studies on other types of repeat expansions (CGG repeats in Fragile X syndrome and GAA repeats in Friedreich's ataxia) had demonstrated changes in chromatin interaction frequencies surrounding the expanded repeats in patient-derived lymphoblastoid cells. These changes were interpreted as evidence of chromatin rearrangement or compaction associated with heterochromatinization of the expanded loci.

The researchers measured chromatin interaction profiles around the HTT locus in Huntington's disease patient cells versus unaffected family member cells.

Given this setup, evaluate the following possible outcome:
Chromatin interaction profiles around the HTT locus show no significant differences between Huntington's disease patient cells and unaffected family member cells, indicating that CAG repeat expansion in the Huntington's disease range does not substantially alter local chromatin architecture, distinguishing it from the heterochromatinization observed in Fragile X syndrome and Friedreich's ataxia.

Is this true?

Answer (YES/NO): YES